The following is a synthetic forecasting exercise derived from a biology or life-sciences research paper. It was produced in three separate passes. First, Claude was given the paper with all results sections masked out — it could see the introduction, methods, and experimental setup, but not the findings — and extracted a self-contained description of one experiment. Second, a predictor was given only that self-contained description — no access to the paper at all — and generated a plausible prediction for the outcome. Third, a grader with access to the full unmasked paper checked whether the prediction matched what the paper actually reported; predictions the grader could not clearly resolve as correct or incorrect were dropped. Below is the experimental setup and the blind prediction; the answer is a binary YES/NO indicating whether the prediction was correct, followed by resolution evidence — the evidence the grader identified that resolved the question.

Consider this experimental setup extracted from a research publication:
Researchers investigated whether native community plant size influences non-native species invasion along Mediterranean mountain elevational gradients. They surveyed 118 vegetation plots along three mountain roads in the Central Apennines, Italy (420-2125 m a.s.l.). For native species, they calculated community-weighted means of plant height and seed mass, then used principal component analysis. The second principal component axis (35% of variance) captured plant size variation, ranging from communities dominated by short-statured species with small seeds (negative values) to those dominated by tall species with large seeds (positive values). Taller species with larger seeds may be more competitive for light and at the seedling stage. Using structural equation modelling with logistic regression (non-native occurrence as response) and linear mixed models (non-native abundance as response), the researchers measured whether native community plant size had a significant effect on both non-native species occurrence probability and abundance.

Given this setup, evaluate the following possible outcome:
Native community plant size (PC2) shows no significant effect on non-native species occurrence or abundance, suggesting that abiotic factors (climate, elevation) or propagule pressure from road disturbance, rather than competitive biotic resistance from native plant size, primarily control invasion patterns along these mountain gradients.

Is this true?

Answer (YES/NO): NO